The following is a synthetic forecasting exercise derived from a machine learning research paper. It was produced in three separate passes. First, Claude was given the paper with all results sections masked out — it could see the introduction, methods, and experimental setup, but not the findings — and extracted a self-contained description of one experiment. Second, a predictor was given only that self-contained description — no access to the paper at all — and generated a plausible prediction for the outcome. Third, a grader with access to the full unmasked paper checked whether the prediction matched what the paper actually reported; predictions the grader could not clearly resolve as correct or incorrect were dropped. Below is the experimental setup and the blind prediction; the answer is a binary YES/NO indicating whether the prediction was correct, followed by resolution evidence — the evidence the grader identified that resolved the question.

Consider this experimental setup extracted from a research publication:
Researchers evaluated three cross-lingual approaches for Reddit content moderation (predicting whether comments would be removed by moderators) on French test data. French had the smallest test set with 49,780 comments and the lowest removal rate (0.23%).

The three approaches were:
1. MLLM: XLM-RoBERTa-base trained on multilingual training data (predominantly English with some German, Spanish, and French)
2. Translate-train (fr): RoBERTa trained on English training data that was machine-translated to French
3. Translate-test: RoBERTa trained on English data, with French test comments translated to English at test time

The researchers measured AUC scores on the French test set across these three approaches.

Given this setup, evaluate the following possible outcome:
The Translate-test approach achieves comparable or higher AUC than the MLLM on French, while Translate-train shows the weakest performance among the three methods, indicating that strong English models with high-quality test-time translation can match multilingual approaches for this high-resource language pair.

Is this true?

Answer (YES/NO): YES